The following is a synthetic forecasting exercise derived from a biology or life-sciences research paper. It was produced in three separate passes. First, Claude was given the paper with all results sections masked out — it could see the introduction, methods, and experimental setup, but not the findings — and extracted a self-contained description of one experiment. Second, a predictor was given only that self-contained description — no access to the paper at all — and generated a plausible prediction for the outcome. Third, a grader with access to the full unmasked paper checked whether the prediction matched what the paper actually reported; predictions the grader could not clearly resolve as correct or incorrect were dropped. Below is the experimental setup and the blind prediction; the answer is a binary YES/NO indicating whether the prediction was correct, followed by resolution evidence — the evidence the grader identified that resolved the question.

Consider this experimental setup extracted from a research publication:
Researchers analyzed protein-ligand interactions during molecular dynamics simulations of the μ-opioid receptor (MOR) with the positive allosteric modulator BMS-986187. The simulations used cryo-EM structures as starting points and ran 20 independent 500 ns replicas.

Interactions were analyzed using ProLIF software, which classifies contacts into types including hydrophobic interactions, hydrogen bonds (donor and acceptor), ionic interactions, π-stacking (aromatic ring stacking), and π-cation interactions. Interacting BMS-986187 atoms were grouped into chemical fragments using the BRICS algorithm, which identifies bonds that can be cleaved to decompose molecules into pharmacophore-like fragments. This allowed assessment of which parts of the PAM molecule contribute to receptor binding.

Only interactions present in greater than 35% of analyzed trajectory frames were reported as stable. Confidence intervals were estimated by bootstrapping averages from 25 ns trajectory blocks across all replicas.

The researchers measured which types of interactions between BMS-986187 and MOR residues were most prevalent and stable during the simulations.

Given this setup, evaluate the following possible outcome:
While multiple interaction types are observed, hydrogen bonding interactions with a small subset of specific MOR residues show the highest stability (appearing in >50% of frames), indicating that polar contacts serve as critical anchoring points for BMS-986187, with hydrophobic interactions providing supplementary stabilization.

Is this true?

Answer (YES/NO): NO